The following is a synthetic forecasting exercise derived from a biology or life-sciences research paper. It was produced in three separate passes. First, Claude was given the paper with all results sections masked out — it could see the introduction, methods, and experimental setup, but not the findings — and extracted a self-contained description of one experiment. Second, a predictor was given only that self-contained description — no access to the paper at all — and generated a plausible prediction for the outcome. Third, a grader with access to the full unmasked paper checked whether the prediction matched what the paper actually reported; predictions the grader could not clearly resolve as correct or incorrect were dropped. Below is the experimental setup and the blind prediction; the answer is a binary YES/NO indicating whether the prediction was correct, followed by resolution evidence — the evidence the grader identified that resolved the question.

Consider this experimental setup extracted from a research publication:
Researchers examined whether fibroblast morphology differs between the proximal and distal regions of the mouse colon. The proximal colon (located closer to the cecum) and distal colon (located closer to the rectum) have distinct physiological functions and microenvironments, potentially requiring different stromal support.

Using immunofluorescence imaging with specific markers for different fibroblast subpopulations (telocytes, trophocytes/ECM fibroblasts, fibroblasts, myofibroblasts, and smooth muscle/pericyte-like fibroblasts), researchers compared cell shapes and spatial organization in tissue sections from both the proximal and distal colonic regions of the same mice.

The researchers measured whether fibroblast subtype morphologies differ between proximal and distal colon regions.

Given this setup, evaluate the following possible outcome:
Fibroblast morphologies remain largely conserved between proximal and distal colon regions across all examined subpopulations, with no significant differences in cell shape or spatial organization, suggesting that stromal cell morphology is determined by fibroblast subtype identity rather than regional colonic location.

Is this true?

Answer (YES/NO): YES